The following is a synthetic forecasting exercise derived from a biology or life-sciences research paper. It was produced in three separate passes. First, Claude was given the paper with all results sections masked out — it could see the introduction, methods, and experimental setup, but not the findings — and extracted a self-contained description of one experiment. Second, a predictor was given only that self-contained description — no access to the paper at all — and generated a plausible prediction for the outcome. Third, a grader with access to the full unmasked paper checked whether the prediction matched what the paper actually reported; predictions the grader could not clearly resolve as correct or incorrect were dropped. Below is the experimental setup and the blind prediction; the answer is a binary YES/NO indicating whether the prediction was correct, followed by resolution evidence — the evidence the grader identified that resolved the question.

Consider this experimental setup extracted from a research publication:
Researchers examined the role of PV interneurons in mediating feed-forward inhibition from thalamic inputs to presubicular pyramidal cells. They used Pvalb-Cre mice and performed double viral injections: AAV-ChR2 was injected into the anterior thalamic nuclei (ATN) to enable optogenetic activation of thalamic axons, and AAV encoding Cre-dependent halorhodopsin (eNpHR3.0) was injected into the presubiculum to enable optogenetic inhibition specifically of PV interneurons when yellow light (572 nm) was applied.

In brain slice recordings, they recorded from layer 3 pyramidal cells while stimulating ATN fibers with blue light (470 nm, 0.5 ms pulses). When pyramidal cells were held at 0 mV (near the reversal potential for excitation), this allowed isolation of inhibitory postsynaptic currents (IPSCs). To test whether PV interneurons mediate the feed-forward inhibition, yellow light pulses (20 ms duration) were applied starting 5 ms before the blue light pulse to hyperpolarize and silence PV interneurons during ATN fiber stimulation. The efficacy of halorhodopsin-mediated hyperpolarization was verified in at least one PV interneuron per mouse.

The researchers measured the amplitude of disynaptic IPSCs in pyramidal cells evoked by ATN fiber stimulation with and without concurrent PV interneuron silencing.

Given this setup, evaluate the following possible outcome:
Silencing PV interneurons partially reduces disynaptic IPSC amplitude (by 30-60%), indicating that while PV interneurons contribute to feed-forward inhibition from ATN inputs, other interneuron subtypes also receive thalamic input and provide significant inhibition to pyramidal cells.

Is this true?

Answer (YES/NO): NO